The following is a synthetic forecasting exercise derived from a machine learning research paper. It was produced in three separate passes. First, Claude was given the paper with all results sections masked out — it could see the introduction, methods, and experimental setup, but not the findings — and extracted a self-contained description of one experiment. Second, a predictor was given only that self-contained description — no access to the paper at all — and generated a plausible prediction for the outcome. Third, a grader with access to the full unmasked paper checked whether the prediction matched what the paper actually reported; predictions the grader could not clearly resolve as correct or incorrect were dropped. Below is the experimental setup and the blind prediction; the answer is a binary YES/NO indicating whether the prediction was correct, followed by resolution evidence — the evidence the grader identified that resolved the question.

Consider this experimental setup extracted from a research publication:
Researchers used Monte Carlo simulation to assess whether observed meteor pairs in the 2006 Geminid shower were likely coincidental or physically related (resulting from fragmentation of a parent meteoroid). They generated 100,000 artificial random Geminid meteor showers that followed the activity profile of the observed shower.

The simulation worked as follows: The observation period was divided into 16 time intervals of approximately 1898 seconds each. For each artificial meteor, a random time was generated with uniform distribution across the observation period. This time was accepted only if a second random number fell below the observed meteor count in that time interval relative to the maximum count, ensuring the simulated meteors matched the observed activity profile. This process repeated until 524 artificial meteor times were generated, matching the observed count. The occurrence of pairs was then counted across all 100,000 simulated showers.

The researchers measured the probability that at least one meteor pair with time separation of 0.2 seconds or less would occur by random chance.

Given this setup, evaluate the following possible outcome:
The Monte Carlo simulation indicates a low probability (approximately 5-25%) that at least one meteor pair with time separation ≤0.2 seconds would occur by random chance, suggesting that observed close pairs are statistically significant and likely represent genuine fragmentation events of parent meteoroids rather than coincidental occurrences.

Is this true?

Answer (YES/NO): NO